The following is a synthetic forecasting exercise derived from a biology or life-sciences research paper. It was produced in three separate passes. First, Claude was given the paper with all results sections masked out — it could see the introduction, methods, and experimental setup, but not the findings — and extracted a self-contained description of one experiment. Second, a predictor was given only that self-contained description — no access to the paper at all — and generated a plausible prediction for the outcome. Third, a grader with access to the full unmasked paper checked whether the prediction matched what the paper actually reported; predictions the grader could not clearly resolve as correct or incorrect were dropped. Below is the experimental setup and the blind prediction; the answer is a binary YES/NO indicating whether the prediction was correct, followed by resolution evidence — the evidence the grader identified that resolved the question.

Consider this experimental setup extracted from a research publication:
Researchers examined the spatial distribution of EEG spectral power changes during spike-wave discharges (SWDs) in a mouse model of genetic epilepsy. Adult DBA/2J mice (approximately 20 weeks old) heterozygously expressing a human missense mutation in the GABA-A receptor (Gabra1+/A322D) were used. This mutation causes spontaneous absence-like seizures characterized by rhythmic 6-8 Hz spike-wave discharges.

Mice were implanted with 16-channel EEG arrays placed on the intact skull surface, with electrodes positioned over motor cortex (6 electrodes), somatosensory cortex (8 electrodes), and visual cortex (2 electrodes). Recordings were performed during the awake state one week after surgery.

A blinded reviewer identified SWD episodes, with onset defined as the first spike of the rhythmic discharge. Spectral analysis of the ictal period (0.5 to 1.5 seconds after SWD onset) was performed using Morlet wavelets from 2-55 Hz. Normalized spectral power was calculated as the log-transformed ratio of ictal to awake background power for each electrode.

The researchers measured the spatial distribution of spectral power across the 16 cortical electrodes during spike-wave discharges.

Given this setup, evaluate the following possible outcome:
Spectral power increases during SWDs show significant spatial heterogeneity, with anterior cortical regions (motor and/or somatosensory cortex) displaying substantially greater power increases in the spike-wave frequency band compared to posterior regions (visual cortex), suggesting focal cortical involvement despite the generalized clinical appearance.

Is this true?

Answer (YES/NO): YES